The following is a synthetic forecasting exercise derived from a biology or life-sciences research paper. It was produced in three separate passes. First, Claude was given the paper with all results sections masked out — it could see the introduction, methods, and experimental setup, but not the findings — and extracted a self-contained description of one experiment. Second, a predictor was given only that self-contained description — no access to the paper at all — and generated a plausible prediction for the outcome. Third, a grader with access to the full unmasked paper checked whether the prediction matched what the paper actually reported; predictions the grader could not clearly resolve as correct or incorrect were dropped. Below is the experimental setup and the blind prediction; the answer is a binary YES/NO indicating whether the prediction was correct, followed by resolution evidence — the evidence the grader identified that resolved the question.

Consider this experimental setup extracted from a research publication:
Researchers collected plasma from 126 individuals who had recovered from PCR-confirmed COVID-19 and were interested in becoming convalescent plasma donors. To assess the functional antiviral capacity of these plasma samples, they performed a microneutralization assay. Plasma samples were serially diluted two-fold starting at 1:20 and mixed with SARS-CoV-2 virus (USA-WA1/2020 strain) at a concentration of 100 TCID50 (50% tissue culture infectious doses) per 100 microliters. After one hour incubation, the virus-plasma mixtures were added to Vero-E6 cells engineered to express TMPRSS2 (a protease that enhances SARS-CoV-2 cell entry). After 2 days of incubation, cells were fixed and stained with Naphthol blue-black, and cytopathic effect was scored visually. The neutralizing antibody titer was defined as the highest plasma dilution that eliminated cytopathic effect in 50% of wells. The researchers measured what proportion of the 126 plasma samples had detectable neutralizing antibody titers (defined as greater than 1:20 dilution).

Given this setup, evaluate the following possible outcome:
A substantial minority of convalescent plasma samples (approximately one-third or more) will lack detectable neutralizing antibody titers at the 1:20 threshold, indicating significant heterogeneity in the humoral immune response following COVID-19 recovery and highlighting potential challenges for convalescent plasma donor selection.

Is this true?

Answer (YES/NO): NO